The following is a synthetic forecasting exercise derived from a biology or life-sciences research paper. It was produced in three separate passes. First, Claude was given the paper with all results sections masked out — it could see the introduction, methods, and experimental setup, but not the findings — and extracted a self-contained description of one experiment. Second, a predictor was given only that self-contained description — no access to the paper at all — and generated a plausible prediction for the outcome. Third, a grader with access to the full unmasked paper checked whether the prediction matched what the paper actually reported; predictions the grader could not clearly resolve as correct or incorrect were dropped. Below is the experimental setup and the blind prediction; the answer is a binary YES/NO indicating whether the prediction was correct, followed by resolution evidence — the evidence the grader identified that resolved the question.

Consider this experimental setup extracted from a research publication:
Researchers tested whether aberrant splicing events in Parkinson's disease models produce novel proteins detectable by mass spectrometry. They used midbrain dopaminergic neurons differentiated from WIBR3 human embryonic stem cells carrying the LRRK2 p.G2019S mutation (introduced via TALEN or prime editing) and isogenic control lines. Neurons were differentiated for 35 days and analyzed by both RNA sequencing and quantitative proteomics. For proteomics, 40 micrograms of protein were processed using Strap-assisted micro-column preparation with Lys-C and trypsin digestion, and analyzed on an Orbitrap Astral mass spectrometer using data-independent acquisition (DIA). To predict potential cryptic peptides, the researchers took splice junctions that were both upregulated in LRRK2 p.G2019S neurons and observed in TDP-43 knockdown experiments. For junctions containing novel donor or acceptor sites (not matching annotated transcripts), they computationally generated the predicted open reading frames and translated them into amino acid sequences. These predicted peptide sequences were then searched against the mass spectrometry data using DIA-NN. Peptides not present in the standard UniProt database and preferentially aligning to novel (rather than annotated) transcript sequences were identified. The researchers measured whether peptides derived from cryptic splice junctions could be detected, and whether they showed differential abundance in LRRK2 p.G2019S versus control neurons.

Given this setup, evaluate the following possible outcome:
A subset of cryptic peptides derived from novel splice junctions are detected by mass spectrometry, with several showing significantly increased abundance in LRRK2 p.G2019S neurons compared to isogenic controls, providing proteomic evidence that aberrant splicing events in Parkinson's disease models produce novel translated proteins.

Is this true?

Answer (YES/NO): YES